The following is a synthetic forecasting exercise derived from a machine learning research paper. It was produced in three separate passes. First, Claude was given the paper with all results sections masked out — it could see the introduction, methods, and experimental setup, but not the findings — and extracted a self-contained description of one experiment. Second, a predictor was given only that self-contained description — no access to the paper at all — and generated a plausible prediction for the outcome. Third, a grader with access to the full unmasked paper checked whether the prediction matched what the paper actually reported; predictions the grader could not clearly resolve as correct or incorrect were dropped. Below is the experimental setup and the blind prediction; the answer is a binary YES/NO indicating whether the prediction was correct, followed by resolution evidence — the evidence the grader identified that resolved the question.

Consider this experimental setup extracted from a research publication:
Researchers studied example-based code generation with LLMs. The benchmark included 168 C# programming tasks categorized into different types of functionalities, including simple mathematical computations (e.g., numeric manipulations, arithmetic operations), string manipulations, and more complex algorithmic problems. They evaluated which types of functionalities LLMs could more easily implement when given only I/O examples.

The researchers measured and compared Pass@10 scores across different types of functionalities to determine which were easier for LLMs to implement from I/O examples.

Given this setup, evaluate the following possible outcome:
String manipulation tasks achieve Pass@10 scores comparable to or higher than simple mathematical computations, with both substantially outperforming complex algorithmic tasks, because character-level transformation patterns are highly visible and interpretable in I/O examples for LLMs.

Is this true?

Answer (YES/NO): YES